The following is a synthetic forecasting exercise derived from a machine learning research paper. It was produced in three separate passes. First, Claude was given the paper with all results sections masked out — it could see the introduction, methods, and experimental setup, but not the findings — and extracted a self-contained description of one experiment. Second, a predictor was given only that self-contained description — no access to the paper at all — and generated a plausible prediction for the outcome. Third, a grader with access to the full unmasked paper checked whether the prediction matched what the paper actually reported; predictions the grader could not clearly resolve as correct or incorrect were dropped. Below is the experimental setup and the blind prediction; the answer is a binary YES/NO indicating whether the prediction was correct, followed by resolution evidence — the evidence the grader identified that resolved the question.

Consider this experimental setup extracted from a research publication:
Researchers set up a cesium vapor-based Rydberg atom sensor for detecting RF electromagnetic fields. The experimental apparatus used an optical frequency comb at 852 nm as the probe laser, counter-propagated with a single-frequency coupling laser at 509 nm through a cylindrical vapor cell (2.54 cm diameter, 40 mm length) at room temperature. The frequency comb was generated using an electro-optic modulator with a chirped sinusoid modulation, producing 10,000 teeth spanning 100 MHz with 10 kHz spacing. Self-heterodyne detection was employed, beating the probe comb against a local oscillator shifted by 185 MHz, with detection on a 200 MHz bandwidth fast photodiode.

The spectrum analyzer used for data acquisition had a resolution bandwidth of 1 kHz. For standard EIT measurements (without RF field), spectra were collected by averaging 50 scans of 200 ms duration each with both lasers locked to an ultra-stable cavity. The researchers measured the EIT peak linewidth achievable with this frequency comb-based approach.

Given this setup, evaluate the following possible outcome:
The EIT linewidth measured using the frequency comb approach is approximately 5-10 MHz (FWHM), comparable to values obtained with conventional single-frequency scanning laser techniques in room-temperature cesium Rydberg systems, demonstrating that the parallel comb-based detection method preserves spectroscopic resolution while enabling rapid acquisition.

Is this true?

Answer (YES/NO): YES